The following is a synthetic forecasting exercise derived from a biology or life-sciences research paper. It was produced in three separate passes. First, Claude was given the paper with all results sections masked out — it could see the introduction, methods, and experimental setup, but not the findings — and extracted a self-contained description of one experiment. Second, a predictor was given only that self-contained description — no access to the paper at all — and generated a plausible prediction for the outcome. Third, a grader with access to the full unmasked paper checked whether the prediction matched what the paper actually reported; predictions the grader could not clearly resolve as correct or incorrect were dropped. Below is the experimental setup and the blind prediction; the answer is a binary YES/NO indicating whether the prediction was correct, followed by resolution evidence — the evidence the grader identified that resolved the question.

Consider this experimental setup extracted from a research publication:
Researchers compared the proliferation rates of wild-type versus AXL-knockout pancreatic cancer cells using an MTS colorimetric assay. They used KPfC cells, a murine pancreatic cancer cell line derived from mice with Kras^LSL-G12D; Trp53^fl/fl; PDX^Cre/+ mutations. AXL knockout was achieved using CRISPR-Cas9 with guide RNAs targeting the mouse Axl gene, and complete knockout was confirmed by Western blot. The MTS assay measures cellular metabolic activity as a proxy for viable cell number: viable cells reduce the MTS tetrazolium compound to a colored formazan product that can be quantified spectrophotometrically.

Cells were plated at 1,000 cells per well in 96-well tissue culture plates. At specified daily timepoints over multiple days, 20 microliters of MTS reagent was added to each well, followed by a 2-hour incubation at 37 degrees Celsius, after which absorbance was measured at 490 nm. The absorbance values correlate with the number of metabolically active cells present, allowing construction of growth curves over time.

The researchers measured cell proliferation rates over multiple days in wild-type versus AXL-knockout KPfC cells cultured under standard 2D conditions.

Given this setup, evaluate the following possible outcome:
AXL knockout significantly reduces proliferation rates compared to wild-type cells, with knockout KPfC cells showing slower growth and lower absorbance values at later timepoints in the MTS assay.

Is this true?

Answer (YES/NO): NO